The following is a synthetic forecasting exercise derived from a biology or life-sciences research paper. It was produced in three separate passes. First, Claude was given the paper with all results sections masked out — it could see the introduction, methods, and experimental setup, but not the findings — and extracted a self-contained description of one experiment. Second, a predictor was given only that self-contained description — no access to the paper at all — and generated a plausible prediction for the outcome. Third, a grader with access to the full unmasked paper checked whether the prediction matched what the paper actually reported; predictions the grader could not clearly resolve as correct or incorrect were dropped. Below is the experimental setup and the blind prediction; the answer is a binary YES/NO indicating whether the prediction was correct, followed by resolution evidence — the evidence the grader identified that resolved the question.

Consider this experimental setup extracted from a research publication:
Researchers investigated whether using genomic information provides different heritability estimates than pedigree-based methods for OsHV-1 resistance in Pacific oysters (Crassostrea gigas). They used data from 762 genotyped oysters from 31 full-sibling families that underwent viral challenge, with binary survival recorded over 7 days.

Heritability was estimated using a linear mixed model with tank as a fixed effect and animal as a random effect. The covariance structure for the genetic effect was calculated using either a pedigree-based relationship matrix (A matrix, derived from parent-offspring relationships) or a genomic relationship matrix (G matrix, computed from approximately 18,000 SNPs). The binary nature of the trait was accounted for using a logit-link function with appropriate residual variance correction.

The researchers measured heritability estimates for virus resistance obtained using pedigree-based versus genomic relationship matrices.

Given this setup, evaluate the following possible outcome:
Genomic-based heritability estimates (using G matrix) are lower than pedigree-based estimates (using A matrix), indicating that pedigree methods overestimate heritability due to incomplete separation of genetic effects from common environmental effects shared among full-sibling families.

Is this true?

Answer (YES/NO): NO